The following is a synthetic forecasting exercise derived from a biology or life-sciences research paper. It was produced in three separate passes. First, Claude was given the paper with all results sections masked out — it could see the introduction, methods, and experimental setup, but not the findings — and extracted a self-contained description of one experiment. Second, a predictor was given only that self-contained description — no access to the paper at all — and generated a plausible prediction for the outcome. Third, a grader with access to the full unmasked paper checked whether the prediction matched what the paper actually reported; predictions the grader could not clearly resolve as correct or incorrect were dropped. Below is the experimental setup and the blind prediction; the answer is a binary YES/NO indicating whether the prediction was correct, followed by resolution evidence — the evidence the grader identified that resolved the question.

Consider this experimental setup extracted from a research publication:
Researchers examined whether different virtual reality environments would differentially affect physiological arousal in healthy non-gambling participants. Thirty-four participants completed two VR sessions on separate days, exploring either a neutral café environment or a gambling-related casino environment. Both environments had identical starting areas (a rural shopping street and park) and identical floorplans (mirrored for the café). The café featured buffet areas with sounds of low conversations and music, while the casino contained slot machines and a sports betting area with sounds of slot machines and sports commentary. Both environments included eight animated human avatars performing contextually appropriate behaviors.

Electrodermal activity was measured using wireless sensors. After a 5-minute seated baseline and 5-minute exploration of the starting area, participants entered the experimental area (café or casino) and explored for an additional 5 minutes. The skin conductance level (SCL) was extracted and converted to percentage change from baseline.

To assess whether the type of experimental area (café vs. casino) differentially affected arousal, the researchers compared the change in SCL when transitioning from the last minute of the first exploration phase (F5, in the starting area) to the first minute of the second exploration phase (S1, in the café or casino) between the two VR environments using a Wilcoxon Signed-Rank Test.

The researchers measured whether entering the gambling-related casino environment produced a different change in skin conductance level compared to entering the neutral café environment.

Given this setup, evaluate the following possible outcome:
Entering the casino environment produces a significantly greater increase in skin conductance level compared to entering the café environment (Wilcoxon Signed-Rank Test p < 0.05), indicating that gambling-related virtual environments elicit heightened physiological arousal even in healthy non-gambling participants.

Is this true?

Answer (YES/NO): NO